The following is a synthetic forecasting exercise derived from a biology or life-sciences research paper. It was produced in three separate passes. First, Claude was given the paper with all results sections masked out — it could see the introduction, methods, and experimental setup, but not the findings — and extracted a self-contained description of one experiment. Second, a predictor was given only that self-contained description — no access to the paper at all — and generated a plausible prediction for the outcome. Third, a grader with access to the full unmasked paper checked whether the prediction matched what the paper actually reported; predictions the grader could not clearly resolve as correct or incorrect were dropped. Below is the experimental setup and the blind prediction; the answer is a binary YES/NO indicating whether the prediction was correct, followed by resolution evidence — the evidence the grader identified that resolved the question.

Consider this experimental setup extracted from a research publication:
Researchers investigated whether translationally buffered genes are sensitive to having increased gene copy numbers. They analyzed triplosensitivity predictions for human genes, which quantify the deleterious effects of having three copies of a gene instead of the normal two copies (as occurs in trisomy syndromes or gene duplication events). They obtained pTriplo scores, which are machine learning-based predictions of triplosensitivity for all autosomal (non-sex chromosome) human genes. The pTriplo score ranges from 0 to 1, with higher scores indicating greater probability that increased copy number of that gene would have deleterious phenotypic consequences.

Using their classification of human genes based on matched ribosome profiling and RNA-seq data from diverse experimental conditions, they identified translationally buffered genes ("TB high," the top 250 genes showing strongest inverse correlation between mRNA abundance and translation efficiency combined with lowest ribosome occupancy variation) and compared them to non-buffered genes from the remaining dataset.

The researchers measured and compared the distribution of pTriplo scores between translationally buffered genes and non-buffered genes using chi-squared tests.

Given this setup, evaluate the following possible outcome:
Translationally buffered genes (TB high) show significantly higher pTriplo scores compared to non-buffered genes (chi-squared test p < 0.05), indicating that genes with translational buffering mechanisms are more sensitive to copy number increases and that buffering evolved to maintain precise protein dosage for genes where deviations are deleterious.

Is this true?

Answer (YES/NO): YES